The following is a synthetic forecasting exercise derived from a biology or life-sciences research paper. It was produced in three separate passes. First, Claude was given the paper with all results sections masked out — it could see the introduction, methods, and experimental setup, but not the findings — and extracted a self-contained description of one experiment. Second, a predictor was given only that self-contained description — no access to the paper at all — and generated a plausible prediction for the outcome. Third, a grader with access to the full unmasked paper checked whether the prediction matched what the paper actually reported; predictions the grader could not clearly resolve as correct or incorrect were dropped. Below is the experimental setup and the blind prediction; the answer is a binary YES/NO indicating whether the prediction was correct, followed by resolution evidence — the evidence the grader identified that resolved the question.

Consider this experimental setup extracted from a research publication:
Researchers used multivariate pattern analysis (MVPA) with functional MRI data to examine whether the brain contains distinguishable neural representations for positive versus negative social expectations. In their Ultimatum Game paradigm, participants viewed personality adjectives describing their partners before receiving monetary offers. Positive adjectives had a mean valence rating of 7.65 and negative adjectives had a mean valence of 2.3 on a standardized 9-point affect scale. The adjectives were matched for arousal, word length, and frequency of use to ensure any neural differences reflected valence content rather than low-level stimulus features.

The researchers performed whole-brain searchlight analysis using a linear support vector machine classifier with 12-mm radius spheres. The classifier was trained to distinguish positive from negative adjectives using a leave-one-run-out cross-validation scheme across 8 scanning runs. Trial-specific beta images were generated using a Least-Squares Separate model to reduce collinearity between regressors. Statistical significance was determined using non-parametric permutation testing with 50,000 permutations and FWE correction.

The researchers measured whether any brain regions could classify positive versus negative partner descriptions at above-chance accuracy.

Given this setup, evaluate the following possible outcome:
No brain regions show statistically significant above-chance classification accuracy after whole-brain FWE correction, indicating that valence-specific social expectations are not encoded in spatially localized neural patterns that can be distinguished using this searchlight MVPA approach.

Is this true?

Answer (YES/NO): NO